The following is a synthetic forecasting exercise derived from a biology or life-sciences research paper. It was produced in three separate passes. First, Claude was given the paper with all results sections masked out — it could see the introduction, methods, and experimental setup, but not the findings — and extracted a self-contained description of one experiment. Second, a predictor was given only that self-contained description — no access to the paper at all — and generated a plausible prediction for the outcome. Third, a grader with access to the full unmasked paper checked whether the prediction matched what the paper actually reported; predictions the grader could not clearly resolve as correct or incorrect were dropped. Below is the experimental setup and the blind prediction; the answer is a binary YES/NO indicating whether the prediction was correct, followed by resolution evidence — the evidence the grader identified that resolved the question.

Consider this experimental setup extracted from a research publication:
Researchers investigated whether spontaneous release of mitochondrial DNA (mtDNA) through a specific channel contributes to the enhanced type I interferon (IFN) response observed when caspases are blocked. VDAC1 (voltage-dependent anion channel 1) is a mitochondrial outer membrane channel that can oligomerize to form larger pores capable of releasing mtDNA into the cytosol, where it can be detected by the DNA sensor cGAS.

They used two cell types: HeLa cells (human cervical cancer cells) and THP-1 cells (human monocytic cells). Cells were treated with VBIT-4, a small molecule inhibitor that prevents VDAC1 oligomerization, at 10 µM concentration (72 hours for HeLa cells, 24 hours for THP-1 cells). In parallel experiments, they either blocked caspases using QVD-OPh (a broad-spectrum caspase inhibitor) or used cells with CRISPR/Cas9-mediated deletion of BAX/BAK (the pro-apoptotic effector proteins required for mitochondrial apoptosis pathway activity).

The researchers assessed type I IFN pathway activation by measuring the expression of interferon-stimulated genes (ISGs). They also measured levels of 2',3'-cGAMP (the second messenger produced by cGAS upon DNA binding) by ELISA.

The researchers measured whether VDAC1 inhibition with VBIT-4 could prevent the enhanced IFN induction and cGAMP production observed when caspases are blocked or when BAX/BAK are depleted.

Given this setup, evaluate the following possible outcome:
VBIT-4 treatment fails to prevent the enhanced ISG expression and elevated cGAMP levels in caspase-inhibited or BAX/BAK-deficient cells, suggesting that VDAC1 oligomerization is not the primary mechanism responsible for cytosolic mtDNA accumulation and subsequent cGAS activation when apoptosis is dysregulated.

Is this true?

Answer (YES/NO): NO